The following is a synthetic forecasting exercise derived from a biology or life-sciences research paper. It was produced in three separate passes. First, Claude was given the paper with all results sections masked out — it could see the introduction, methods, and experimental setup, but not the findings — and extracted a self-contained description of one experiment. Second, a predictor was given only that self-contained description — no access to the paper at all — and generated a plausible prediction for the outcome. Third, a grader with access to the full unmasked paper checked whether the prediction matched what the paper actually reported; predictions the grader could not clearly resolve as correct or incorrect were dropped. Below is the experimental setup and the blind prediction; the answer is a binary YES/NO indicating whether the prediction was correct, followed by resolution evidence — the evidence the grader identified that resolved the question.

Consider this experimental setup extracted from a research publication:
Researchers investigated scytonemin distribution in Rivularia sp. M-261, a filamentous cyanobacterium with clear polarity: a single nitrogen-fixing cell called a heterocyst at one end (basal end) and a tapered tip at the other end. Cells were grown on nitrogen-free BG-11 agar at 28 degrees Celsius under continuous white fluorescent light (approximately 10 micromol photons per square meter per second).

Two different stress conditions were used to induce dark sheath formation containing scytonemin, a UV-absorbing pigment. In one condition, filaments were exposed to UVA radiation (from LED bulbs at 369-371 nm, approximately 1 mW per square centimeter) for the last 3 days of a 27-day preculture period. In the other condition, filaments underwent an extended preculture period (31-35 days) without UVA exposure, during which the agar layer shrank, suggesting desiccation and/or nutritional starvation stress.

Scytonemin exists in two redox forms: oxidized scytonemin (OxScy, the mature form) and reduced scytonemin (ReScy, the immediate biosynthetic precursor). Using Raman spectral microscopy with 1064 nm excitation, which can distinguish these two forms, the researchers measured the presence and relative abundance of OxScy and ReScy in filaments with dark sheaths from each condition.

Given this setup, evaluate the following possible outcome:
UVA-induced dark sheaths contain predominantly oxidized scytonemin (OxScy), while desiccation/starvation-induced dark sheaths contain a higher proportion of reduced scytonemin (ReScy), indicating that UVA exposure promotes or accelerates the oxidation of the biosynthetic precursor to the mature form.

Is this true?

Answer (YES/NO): NO